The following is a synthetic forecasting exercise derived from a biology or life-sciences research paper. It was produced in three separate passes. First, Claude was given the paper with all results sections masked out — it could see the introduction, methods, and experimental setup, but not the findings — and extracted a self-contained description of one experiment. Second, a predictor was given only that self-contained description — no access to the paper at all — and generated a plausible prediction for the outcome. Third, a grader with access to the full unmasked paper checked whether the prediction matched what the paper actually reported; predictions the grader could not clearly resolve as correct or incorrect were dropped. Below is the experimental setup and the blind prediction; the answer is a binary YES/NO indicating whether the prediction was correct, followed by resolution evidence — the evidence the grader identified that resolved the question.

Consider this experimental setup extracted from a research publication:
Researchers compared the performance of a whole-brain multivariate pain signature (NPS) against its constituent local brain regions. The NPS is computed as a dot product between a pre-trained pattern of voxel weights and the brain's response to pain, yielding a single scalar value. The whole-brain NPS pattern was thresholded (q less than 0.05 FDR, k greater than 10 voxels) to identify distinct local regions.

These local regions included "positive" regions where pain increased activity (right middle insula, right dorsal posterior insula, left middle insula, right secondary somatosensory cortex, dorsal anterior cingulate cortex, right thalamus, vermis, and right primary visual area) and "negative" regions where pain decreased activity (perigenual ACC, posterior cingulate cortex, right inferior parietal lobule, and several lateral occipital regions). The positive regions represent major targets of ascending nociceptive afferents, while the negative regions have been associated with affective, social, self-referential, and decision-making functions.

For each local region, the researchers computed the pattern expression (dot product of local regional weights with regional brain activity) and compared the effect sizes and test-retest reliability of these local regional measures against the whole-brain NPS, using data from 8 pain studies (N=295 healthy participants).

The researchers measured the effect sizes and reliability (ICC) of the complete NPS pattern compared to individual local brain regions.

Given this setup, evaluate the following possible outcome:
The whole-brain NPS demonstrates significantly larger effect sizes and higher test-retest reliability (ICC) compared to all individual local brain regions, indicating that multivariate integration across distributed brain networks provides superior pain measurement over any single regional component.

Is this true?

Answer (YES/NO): NO